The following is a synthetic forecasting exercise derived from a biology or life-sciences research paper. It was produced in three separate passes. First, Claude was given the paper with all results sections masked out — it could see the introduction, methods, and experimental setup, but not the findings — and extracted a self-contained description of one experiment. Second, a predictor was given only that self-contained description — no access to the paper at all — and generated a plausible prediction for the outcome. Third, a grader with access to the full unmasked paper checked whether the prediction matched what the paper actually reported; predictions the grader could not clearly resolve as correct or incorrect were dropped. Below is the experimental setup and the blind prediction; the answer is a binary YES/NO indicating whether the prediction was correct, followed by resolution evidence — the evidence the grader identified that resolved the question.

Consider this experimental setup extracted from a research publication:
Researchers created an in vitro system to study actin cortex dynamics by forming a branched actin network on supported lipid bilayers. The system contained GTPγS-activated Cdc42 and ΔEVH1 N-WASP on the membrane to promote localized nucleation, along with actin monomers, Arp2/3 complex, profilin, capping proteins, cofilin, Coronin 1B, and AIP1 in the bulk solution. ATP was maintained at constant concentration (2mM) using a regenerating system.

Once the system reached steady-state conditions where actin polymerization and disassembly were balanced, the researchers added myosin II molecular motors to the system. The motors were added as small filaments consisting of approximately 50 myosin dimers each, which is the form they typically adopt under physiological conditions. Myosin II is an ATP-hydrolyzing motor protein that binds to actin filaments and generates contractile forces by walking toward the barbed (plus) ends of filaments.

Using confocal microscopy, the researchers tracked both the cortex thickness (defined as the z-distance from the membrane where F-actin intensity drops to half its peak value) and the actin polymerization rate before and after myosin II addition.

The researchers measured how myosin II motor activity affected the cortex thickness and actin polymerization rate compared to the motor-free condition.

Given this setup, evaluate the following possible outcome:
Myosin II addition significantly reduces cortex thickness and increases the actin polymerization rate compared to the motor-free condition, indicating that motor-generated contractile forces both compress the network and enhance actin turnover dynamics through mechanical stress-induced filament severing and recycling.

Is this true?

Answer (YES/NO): NO